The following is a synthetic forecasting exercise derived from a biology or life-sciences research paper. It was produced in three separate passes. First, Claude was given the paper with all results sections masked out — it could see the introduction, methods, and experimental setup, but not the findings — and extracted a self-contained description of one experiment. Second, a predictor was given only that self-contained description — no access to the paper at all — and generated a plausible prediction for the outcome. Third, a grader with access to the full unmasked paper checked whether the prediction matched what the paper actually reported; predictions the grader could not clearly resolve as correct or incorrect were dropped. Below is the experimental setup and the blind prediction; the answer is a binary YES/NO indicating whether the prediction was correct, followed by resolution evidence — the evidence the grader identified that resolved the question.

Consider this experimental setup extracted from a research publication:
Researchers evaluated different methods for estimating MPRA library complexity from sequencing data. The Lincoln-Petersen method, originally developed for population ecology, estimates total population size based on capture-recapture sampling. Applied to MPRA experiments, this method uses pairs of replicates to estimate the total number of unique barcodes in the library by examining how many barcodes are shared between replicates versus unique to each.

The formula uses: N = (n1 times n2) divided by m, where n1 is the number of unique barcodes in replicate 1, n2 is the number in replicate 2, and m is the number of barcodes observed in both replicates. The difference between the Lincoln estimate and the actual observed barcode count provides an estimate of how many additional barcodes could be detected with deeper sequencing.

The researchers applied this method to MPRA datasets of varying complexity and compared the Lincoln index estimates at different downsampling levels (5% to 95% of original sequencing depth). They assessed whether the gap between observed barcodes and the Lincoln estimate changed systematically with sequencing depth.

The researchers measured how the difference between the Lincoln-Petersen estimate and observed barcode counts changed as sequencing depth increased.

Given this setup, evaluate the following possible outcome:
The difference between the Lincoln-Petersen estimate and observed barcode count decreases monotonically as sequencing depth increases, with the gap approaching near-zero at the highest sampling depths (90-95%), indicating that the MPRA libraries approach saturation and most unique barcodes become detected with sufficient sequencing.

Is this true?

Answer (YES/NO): NO